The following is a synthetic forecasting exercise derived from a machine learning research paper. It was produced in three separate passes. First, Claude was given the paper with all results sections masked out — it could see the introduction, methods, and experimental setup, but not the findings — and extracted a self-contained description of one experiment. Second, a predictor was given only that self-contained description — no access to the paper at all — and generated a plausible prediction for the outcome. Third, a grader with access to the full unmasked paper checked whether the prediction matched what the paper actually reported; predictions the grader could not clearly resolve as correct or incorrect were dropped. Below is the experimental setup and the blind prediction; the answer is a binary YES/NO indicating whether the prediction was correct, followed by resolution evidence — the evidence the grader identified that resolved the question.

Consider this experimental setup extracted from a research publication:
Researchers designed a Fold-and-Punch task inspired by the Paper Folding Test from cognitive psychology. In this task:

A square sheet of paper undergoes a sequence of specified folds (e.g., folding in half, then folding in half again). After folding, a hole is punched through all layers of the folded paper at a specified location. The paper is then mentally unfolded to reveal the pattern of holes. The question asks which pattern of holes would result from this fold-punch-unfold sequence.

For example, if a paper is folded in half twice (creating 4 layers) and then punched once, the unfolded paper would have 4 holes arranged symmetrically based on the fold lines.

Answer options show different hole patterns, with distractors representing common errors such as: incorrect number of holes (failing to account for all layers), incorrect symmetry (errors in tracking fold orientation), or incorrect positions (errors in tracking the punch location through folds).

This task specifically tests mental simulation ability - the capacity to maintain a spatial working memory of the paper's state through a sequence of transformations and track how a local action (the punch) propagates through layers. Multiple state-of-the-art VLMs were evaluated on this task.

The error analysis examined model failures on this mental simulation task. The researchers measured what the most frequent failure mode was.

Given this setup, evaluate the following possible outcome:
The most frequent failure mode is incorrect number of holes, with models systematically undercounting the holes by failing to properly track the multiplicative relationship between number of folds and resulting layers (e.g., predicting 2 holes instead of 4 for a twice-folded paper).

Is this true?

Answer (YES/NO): YES